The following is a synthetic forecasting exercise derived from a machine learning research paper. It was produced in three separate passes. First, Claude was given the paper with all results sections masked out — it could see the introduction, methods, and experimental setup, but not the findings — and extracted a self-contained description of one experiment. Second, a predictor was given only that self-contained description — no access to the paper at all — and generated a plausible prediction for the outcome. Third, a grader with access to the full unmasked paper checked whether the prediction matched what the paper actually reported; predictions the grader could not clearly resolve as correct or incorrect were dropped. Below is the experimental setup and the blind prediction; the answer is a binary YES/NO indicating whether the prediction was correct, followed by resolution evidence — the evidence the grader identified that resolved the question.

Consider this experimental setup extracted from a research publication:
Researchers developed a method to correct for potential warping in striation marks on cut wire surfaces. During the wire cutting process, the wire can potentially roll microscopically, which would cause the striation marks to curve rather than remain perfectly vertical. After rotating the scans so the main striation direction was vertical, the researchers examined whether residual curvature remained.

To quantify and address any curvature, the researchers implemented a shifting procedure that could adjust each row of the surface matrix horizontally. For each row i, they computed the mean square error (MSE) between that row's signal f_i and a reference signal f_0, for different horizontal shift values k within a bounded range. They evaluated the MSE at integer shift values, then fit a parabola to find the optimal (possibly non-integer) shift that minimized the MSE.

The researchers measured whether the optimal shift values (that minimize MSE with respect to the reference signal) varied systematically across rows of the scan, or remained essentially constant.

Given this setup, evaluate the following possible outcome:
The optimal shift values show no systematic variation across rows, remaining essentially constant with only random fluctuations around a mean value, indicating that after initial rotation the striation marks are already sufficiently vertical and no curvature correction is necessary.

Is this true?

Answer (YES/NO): NO